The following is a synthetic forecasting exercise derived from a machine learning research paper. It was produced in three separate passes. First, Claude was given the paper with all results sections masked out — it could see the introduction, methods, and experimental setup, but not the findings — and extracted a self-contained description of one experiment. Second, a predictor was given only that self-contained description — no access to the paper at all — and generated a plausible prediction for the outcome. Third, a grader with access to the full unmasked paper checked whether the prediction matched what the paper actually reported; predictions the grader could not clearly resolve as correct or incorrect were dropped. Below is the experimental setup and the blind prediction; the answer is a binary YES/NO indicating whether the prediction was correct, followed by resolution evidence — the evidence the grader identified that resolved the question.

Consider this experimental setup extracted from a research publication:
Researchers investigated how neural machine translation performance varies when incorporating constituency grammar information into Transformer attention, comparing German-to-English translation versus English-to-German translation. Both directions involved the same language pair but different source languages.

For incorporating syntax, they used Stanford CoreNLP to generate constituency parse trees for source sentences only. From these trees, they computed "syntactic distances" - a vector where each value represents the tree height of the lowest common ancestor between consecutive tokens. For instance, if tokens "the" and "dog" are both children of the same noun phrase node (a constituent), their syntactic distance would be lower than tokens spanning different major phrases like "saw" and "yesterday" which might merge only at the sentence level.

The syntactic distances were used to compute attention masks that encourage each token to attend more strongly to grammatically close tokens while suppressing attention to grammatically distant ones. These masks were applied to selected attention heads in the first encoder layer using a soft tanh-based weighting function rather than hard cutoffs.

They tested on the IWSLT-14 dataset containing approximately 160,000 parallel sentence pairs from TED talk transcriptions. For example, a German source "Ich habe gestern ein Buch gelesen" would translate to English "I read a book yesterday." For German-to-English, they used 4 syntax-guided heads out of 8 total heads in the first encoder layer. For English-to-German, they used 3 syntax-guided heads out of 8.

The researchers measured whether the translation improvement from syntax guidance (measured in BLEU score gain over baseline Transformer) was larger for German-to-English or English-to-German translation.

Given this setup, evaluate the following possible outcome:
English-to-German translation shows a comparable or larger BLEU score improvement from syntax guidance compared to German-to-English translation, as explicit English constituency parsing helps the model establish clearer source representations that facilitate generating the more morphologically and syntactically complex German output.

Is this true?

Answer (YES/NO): YES